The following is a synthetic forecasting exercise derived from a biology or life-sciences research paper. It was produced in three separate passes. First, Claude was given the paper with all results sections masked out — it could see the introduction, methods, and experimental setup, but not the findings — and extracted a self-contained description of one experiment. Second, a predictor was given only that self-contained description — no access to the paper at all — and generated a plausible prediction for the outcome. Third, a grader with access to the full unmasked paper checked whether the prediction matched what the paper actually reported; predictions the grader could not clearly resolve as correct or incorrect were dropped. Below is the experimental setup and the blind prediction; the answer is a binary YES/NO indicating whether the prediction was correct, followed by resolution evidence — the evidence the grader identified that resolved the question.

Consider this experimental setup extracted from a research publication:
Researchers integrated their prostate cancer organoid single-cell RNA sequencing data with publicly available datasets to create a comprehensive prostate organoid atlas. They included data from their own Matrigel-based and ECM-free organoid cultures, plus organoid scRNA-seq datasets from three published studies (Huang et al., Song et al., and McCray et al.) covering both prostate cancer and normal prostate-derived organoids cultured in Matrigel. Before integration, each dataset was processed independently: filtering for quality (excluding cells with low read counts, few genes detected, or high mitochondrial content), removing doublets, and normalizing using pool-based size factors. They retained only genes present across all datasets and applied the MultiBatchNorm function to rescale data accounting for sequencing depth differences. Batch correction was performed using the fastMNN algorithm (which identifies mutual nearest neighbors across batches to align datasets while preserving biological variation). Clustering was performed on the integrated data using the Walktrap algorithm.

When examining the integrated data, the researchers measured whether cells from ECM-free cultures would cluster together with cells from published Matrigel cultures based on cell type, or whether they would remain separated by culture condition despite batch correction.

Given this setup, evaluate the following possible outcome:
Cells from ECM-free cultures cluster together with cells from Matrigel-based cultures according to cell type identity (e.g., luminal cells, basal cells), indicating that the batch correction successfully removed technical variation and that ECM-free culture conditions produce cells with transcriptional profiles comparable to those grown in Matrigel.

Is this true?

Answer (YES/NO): NO